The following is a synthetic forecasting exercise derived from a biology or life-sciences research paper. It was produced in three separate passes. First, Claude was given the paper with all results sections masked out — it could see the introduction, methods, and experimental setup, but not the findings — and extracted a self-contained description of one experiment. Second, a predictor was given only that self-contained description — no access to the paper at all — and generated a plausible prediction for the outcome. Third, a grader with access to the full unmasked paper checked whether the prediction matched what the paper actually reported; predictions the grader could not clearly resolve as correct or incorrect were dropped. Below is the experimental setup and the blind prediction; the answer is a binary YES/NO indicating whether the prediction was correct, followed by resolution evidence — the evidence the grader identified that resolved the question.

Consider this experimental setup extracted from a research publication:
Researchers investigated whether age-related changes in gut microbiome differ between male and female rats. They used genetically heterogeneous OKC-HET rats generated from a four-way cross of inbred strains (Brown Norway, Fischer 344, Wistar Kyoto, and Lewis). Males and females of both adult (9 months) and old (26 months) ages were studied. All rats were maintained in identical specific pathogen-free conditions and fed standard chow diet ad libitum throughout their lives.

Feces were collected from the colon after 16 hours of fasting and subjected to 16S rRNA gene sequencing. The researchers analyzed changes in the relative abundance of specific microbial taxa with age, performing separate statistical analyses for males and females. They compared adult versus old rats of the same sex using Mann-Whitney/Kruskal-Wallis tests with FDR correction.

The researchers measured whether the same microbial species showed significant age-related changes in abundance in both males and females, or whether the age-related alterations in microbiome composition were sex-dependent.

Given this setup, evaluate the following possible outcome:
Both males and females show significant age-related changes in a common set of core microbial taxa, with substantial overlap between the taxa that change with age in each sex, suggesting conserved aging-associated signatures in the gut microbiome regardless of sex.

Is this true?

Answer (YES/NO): NO